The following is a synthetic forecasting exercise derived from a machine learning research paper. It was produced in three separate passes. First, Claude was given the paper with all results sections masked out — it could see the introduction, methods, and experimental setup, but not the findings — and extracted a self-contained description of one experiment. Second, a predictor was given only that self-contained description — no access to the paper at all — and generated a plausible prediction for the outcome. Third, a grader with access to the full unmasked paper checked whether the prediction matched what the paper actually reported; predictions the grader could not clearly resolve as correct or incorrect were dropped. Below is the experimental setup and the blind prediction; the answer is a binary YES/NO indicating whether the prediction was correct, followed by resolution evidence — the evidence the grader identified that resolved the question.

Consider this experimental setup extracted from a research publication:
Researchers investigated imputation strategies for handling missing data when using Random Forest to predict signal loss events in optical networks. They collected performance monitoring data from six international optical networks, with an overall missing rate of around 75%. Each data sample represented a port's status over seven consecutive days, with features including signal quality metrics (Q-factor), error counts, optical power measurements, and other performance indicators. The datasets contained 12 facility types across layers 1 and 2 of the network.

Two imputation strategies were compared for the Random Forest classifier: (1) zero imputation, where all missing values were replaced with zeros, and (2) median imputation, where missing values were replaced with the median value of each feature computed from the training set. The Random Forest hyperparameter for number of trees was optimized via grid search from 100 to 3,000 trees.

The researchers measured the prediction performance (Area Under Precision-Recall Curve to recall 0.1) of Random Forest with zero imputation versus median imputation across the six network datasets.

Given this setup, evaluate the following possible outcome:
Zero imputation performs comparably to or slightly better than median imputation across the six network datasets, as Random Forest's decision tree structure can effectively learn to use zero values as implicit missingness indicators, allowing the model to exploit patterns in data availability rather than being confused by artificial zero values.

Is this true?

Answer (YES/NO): NO